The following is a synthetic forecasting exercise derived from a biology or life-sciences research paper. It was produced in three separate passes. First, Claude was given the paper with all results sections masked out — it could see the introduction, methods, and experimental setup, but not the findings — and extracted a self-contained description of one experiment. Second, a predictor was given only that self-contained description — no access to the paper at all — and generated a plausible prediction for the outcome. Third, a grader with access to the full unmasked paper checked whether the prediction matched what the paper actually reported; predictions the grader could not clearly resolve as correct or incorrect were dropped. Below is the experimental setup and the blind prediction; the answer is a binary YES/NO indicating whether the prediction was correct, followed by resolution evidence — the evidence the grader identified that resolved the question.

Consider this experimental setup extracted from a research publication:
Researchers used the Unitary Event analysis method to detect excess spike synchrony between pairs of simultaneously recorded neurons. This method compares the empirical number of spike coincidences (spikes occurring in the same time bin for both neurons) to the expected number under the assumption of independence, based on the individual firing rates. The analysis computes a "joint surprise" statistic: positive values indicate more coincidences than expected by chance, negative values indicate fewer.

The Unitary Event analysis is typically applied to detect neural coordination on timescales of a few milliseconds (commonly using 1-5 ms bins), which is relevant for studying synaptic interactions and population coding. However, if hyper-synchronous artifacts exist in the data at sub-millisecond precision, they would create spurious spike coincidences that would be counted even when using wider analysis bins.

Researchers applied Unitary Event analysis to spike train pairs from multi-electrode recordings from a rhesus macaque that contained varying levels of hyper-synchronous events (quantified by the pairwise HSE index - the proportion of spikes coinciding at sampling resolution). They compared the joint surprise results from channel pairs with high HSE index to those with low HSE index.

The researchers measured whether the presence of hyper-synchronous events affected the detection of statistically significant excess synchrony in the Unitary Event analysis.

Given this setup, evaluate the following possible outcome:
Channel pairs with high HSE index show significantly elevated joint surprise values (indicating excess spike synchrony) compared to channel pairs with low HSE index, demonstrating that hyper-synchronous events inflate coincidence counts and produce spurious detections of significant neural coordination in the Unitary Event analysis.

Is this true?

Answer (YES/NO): YES